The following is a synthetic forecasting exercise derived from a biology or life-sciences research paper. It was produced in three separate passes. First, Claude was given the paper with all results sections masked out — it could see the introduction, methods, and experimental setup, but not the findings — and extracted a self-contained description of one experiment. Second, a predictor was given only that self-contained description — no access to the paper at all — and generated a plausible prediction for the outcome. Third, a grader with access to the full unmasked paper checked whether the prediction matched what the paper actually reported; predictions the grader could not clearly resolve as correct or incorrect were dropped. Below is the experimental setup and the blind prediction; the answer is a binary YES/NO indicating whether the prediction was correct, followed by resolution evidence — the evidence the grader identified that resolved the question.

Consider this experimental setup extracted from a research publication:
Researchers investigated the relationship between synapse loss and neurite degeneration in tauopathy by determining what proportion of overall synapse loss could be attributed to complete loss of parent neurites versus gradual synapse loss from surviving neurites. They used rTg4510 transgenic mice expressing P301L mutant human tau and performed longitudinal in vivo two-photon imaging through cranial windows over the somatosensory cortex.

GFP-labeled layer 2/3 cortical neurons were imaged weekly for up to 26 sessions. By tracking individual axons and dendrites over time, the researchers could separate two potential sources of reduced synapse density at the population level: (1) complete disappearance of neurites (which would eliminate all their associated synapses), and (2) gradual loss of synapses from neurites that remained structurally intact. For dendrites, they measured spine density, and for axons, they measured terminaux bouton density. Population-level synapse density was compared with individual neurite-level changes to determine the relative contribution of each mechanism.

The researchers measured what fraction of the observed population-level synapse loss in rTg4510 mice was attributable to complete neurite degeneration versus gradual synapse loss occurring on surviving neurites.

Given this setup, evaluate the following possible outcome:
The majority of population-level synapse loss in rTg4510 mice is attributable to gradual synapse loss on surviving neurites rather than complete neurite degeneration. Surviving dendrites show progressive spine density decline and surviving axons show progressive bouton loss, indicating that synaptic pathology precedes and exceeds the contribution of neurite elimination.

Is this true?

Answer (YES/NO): NO